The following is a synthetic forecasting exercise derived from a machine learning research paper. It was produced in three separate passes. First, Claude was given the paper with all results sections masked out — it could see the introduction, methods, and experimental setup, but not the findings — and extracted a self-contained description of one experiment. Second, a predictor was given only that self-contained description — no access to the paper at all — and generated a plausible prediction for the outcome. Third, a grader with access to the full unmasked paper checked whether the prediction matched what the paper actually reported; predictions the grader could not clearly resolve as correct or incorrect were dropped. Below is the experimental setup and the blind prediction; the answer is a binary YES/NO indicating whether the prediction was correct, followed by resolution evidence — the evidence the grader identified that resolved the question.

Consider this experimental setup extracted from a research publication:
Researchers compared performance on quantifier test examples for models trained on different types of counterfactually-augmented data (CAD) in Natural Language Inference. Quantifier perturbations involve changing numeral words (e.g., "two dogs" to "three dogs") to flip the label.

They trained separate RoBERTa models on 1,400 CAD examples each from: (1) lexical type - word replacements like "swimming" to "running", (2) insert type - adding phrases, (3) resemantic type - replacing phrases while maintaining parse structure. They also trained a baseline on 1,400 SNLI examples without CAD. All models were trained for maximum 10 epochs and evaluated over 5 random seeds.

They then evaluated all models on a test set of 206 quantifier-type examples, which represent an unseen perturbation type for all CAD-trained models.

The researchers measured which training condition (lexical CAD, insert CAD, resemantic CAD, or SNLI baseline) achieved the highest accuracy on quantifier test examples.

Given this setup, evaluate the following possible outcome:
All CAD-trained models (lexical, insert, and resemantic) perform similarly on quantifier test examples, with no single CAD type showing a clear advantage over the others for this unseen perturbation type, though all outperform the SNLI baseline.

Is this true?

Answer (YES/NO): NO